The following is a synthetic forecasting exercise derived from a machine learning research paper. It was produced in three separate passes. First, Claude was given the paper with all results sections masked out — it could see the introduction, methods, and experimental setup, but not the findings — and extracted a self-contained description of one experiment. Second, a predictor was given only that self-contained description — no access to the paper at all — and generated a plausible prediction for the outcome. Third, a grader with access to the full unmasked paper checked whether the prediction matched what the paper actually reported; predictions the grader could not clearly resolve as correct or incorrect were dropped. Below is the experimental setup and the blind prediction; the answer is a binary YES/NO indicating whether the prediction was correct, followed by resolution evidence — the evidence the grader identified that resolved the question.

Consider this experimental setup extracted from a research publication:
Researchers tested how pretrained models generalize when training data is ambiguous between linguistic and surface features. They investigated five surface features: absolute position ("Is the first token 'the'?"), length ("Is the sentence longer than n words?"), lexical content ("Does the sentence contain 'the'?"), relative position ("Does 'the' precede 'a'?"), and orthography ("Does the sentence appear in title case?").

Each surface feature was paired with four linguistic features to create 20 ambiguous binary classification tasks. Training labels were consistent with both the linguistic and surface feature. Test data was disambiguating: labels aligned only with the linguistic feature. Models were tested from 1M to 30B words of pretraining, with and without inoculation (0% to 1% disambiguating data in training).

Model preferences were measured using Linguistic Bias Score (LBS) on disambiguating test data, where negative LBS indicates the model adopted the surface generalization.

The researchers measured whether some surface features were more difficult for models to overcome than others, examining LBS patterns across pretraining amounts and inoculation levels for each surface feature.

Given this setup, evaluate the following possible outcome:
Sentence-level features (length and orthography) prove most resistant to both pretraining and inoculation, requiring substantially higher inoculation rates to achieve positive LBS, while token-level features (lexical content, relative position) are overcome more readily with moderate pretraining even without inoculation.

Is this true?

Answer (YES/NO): NO